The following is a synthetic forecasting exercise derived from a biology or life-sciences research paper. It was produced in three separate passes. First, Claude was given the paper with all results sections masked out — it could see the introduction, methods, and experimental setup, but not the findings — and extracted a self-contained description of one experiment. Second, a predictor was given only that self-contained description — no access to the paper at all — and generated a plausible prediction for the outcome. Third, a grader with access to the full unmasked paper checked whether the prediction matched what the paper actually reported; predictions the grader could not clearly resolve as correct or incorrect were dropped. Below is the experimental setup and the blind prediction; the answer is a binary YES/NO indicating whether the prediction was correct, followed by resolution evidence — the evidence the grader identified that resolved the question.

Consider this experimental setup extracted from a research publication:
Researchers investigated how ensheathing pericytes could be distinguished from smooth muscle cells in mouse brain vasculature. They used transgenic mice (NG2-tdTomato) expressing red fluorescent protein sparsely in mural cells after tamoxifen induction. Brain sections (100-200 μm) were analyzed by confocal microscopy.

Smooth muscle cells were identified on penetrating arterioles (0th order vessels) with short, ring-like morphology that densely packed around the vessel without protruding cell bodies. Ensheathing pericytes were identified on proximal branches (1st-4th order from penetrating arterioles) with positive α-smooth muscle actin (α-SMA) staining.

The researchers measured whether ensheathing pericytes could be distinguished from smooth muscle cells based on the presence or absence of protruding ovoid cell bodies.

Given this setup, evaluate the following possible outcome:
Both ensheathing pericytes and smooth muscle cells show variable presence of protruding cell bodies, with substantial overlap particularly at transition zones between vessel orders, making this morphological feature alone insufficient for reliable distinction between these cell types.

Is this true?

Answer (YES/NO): NO